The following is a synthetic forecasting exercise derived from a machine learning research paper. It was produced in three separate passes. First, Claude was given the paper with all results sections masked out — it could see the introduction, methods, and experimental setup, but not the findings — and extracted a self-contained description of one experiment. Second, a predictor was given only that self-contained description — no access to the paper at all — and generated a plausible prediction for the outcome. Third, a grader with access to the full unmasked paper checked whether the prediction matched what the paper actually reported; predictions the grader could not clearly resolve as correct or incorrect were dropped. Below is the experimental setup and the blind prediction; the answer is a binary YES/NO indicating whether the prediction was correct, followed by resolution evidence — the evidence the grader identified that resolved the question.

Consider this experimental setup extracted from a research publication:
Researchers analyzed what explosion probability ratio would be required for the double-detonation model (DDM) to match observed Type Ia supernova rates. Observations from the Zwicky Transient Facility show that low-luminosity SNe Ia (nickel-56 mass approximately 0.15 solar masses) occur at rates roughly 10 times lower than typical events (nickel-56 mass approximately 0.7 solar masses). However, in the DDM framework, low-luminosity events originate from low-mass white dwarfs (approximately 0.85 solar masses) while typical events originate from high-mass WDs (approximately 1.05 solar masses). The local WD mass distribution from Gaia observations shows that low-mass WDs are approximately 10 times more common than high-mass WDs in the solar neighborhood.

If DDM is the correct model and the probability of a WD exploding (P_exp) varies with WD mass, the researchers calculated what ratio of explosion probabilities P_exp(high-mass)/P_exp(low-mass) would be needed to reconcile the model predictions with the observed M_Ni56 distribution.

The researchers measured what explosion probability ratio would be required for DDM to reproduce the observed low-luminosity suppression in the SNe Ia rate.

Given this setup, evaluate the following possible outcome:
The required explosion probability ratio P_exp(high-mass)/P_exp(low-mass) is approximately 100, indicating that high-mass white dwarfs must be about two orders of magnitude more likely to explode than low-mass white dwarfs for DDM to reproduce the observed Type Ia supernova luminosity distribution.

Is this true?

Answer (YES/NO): YES